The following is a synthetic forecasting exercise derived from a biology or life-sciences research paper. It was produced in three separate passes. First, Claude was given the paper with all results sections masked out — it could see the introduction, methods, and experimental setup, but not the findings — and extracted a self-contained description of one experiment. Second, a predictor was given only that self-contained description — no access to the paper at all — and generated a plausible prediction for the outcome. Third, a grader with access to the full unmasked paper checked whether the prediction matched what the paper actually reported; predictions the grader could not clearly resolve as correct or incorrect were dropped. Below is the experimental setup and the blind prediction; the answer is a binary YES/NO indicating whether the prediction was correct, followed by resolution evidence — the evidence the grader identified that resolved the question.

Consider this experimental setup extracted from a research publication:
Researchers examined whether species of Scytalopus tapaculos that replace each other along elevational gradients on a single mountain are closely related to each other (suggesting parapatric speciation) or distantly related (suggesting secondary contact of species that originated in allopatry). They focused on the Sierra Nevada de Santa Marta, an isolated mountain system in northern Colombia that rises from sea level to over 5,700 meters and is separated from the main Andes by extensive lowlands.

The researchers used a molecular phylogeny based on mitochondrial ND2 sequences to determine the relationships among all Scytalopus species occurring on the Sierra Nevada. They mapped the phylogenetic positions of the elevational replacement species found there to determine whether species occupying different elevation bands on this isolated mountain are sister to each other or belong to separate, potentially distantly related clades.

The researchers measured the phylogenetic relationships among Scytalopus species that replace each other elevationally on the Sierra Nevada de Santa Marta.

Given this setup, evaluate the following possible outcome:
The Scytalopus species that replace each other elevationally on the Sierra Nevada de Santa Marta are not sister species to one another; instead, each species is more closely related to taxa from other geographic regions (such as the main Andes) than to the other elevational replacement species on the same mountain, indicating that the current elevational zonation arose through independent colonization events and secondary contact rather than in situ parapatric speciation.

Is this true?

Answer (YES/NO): YES